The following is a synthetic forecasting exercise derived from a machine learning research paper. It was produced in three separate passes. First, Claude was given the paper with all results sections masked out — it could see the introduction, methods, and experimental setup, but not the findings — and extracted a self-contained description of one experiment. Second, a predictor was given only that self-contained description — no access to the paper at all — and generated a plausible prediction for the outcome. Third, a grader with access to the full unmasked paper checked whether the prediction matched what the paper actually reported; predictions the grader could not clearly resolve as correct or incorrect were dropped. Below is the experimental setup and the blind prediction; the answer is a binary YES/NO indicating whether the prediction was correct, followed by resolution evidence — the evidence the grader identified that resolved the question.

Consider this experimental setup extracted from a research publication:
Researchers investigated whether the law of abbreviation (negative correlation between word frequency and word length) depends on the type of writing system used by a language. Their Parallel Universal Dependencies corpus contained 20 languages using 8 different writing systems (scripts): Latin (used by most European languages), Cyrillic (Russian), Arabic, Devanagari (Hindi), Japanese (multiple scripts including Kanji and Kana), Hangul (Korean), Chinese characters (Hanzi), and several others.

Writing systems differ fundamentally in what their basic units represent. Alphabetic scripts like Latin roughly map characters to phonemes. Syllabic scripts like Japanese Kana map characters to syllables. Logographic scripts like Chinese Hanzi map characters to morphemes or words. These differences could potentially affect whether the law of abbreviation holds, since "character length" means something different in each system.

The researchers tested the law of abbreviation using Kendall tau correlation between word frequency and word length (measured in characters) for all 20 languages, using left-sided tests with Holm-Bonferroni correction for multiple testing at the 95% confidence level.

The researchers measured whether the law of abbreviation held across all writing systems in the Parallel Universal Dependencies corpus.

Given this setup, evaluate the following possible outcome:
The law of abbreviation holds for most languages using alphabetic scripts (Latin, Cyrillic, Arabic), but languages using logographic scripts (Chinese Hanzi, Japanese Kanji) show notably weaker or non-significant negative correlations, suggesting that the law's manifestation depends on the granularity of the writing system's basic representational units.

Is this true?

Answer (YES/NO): NO